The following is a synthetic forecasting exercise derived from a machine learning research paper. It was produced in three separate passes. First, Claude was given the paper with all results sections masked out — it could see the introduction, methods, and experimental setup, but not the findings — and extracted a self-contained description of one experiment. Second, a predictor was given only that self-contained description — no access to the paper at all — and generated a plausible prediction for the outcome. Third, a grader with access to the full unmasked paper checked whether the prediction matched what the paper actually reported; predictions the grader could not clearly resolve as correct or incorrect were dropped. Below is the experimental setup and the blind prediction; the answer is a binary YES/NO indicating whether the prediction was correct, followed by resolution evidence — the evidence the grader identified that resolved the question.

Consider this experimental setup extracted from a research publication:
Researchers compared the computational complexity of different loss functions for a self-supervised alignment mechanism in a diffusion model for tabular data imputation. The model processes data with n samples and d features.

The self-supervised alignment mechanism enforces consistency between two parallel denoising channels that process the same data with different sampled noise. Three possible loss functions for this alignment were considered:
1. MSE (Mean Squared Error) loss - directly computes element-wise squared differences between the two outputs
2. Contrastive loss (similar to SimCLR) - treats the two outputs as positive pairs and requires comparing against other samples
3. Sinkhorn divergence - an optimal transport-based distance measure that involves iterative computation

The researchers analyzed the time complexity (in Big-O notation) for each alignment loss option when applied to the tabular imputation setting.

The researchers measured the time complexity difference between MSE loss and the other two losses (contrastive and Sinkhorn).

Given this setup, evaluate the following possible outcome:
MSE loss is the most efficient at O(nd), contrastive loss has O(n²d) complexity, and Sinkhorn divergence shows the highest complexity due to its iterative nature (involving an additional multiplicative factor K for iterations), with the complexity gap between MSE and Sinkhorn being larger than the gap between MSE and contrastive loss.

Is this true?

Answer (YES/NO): NO